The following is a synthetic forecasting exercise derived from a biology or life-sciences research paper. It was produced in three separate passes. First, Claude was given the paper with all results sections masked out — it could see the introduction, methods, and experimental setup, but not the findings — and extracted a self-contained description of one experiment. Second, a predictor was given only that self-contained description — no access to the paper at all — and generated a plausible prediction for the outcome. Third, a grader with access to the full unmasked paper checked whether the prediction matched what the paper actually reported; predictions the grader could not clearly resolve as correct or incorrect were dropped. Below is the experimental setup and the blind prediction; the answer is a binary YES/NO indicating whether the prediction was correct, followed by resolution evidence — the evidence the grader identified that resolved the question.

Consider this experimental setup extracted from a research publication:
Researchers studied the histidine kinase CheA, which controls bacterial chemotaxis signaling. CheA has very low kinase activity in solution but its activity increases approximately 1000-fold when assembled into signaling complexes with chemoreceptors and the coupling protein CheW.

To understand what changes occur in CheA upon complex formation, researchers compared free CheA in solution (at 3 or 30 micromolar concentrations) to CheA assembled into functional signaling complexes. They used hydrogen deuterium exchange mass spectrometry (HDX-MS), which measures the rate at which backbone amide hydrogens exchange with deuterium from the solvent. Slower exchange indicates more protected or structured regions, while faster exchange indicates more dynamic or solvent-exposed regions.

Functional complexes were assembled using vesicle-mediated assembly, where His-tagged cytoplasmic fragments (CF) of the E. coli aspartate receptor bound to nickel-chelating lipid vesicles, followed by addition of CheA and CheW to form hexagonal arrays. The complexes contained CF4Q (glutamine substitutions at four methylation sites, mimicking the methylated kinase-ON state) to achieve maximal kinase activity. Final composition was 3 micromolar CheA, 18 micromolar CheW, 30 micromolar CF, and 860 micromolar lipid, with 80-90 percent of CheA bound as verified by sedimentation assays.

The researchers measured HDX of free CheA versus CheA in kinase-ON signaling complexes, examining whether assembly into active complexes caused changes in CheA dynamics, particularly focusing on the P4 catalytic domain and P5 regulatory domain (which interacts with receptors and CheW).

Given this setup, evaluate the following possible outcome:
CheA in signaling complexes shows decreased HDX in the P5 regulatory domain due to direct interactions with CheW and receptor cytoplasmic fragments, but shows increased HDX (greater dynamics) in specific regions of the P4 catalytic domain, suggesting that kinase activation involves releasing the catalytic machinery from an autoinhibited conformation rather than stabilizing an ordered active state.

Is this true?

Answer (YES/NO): NO